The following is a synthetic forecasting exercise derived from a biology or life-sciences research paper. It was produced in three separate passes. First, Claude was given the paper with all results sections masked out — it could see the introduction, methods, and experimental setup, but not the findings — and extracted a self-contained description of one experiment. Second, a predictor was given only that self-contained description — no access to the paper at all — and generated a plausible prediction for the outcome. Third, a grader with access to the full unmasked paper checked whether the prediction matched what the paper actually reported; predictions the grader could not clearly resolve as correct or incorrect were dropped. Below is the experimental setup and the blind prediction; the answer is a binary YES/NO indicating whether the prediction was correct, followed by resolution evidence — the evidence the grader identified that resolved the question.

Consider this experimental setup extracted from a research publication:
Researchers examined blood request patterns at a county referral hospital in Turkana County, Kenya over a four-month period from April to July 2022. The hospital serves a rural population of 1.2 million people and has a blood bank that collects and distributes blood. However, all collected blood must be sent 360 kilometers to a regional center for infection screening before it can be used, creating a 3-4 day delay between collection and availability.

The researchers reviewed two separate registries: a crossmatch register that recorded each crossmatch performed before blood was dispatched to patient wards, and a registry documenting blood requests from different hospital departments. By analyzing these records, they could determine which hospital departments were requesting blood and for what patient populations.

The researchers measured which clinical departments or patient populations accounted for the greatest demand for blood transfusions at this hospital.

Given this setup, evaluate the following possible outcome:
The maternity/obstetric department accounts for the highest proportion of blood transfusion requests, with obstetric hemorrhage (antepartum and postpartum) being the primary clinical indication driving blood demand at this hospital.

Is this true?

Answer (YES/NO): NO